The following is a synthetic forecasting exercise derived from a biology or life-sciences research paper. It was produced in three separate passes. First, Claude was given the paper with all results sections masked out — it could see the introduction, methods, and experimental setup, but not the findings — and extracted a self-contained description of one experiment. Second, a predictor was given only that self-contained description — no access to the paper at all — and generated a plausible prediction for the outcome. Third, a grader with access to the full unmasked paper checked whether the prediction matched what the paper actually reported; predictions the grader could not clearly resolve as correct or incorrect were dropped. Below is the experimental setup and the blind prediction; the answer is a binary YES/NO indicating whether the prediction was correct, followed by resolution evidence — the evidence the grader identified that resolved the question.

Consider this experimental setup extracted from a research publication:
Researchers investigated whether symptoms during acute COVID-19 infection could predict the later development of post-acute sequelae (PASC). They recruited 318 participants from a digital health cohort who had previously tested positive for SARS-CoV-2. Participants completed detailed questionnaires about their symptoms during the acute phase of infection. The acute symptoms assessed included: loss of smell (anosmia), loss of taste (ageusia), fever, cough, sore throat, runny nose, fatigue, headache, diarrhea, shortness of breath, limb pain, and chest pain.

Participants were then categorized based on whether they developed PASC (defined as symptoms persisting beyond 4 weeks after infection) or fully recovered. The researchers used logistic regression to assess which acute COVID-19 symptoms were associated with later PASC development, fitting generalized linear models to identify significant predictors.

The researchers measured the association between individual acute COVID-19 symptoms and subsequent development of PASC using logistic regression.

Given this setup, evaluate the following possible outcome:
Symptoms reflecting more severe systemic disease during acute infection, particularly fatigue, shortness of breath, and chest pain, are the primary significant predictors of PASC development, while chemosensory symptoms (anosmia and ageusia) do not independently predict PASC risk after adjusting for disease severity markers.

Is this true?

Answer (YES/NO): NO